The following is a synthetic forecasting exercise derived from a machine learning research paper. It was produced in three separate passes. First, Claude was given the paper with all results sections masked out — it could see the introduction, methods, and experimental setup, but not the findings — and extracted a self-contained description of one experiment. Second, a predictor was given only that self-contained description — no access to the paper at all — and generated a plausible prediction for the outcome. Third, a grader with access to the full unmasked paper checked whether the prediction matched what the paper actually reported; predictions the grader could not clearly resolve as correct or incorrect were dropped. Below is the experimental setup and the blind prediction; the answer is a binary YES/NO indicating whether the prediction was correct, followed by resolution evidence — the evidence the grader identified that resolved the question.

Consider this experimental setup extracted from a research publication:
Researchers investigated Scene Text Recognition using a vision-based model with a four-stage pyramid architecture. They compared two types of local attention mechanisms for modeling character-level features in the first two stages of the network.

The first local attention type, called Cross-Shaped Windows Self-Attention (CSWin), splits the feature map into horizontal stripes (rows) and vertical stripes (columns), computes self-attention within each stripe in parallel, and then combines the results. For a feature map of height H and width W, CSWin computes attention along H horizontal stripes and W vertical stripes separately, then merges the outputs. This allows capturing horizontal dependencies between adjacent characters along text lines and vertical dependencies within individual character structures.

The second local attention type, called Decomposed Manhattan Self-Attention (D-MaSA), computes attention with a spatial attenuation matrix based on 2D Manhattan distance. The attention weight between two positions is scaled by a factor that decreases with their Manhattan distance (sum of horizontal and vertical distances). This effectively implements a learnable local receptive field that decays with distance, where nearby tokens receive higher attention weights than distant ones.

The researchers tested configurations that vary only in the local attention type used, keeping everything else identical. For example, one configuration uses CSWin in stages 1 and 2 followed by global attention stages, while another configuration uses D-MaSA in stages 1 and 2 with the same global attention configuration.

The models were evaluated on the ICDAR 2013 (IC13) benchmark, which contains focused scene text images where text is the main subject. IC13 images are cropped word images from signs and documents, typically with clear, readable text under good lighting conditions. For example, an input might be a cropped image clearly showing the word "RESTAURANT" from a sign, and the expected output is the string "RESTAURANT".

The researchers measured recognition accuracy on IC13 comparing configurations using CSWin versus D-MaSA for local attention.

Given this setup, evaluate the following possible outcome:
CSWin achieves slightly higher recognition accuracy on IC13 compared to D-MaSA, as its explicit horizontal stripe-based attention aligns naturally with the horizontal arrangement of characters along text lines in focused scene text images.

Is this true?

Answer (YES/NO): NO